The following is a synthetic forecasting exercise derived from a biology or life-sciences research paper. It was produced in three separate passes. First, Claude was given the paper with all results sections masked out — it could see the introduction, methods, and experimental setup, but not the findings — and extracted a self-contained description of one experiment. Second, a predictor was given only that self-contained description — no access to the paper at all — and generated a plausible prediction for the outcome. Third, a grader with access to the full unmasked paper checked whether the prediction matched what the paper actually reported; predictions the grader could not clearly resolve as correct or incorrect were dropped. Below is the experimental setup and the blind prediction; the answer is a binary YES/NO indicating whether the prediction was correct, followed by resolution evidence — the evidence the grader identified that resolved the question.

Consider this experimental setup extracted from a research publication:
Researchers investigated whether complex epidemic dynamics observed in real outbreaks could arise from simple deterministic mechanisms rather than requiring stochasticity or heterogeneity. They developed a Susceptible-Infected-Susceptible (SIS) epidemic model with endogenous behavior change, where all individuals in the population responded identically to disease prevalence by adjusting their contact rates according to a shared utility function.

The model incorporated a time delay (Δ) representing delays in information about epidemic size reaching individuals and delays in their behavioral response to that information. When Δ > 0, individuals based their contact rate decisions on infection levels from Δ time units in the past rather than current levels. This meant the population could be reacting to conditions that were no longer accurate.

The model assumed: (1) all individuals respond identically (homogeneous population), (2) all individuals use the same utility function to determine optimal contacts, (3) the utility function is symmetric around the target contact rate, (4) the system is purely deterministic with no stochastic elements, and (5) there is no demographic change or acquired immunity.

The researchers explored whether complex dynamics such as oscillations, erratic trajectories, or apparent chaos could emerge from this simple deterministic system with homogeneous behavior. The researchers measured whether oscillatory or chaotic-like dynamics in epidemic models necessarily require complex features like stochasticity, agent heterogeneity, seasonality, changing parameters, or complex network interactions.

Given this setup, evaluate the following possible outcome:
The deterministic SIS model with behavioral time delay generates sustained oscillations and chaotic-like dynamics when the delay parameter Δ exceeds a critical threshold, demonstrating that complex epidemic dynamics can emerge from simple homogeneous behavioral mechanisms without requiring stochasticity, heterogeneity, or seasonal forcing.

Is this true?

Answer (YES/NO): YES